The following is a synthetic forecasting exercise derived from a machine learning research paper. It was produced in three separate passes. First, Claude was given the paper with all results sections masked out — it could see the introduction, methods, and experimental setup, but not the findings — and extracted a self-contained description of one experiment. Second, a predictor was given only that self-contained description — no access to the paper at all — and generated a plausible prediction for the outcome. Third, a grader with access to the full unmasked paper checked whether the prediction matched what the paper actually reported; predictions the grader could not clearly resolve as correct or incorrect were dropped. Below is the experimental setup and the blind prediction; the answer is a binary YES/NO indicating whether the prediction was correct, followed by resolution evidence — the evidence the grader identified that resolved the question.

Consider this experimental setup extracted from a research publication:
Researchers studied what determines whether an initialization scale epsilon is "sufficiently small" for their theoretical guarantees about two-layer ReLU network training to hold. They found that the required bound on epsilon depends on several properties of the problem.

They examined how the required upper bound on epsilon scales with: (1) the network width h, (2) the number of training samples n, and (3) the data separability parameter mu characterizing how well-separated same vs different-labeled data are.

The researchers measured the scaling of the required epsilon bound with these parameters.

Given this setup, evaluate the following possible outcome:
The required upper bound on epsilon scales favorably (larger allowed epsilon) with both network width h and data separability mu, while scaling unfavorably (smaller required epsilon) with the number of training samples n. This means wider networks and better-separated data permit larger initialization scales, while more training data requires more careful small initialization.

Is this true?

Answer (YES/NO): NO